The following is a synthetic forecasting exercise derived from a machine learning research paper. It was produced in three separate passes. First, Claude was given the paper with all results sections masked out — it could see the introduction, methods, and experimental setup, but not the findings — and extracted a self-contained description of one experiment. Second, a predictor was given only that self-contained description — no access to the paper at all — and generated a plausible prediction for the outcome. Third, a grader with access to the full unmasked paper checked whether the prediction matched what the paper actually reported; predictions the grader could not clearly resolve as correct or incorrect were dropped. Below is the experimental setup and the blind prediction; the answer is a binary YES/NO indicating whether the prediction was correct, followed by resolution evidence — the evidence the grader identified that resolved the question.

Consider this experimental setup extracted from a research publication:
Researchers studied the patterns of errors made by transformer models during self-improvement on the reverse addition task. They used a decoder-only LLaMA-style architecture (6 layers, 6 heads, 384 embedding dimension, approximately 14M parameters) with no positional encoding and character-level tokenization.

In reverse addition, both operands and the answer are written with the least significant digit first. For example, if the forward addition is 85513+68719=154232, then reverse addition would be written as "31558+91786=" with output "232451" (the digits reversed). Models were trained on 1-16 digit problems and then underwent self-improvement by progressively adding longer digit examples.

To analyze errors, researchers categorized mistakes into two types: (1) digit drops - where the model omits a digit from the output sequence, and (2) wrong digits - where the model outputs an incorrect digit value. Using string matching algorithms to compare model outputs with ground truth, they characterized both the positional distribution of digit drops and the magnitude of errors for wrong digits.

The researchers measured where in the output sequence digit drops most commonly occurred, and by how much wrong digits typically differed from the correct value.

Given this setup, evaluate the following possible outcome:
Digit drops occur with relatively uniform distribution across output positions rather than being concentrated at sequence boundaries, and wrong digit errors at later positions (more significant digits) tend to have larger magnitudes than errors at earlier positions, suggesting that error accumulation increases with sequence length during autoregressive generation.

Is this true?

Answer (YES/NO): NO